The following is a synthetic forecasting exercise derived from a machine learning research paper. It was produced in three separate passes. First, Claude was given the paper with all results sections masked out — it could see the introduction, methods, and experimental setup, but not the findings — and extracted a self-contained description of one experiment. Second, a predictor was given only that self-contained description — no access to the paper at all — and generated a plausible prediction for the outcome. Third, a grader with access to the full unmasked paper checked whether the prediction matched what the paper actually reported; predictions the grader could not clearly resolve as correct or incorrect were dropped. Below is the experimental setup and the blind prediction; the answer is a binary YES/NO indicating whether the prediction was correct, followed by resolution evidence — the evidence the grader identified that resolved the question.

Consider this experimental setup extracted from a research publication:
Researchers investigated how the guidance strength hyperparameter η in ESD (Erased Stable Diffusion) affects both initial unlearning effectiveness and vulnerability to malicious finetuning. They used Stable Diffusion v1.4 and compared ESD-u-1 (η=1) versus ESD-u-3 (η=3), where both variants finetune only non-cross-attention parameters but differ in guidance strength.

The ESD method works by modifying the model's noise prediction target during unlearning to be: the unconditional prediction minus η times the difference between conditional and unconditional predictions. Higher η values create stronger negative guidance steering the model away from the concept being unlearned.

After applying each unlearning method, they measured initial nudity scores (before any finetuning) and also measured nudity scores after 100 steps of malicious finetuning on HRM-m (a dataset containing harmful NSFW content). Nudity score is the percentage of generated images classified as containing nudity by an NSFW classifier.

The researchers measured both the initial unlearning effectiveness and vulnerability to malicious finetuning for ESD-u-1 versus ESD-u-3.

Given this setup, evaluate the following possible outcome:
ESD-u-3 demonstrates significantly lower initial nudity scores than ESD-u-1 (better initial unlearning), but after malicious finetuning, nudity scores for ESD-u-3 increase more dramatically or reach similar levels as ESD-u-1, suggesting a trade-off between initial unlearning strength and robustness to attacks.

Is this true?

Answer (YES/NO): YES